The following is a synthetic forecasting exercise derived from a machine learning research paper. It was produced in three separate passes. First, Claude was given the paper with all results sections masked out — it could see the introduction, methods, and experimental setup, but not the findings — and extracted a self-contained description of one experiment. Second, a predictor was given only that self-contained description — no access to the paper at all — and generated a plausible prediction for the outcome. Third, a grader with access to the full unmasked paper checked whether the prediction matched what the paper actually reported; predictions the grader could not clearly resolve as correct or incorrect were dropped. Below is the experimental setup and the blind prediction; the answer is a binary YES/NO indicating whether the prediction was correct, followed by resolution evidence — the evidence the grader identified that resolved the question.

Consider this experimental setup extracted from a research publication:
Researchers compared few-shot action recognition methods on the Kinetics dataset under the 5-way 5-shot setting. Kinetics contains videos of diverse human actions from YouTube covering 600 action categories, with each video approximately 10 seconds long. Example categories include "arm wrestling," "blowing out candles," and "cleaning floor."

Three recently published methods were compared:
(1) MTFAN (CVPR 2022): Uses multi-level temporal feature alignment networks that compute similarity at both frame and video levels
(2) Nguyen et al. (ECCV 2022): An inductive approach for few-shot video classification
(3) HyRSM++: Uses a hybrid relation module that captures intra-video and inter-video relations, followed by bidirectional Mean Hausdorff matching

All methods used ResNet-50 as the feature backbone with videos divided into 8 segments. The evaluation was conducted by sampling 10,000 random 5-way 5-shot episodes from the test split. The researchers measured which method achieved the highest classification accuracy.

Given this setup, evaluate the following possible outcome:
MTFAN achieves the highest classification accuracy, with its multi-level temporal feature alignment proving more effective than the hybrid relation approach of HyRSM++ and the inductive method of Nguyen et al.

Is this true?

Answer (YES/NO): NO